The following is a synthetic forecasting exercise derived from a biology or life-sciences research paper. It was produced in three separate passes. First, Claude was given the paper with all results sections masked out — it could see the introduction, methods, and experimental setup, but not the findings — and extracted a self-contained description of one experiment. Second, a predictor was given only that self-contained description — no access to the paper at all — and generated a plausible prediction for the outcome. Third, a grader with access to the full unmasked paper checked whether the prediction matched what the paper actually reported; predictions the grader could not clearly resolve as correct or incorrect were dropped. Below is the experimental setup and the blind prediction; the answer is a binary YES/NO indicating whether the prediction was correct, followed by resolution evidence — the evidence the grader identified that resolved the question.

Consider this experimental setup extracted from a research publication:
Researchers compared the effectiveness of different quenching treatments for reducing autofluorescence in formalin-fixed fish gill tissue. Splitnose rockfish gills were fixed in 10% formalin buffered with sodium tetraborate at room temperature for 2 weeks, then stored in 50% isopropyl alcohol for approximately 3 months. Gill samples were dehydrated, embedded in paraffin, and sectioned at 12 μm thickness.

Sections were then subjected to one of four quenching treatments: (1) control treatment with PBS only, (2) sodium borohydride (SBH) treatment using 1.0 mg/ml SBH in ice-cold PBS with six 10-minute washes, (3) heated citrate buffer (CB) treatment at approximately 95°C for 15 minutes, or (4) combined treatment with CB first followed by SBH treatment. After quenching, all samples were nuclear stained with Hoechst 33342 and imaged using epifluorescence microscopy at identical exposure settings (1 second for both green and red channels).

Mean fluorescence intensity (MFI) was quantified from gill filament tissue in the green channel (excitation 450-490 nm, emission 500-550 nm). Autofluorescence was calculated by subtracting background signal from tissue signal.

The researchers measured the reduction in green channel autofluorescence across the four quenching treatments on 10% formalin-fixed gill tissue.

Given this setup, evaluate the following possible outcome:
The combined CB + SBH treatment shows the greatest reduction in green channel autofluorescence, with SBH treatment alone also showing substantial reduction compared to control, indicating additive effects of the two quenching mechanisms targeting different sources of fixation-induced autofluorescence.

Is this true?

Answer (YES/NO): NO